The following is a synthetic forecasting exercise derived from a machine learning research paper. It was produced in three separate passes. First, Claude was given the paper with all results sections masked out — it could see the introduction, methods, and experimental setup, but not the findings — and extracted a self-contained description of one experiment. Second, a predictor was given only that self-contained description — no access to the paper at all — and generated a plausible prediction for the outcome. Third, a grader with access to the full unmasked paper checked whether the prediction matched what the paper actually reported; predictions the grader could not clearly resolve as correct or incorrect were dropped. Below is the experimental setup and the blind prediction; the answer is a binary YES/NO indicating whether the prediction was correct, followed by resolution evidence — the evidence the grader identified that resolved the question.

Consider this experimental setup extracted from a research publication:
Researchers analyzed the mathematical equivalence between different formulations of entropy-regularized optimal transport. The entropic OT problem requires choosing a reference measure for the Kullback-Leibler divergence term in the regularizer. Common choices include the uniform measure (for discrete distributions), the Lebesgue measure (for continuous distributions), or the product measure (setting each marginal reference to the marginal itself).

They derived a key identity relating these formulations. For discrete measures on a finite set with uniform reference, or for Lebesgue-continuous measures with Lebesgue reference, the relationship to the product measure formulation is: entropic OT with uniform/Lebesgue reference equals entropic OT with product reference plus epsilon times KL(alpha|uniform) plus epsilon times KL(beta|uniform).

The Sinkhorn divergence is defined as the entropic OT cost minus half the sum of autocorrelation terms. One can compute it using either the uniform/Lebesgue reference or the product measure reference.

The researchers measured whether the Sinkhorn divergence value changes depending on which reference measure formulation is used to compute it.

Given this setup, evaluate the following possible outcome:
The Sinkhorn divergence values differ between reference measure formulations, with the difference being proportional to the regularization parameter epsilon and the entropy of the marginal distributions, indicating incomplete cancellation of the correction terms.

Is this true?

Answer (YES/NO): NO